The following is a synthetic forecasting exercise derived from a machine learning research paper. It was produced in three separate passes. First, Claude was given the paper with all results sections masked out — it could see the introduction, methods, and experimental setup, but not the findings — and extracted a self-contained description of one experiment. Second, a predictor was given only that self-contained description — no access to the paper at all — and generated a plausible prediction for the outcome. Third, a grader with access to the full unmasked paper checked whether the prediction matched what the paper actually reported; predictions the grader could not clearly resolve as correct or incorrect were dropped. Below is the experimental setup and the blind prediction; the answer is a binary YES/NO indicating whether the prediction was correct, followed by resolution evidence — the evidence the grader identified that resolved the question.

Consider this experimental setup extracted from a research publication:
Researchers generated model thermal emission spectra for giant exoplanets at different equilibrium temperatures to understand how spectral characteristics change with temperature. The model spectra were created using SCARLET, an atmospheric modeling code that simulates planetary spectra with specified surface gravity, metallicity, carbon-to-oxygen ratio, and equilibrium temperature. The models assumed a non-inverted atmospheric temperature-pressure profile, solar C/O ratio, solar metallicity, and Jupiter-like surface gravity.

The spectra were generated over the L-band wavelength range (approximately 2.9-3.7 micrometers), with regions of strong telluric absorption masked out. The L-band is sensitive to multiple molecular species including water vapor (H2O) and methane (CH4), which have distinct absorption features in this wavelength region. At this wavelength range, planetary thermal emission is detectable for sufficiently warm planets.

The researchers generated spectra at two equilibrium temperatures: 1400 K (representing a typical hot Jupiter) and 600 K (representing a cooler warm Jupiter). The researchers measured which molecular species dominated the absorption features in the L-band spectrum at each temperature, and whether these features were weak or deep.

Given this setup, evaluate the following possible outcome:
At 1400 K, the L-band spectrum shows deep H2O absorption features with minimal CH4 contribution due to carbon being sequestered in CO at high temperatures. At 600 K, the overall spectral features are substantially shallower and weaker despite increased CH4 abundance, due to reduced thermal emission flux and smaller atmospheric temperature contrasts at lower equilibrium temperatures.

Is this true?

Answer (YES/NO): NO